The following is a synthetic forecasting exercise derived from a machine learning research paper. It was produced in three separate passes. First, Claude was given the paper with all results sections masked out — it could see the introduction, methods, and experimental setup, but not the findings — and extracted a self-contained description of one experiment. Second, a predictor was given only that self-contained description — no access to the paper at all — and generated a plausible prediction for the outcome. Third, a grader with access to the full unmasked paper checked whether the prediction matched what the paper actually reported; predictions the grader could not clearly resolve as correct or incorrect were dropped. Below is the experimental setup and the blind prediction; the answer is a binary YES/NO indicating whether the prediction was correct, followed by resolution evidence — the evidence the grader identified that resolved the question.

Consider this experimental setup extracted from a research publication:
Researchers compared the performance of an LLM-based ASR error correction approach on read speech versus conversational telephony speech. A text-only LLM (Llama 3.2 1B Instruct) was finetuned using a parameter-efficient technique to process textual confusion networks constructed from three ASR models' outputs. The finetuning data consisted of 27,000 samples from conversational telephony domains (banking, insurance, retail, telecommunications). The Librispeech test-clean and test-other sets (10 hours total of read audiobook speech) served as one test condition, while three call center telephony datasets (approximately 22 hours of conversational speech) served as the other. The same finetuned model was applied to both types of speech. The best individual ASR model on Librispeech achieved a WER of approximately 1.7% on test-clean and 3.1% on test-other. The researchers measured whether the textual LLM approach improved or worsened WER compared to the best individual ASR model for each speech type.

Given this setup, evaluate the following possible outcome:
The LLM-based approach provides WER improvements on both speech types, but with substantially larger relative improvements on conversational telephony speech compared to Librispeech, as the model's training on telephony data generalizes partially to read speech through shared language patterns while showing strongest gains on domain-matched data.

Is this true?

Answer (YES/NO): NO